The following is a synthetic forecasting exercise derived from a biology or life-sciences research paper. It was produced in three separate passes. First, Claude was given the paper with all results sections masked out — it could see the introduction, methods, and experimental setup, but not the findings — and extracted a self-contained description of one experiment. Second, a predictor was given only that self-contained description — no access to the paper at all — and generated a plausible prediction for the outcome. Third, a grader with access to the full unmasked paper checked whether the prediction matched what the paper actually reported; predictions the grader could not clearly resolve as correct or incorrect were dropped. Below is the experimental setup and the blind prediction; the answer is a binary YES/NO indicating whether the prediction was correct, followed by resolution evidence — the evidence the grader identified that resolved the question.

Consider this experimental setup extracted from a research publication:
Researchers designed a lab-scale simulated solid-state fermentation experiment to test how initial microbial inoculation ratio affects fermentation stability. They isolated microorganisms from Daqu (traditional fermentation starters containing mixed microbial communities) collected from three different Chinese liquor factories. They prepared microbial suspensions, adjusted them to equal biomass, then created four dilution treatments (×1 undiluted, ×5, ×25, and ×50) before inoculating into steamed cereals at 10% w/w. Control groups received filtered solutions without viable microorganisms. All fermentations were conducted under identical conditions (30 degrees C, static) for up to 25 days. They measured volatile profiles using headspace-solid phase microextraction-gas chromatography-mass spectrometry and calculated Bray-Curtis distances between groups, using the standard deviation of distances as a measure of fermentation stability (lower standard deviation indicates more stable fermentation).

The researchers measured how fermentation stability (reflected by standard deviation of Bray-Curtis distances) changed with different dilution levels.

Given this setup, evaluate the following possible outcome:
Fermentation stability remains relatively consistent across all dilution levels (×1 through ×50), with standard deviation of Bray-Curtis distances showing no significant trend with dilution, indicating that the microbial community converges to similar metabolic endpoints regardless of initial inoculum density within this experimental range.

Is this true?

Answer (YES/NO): NO